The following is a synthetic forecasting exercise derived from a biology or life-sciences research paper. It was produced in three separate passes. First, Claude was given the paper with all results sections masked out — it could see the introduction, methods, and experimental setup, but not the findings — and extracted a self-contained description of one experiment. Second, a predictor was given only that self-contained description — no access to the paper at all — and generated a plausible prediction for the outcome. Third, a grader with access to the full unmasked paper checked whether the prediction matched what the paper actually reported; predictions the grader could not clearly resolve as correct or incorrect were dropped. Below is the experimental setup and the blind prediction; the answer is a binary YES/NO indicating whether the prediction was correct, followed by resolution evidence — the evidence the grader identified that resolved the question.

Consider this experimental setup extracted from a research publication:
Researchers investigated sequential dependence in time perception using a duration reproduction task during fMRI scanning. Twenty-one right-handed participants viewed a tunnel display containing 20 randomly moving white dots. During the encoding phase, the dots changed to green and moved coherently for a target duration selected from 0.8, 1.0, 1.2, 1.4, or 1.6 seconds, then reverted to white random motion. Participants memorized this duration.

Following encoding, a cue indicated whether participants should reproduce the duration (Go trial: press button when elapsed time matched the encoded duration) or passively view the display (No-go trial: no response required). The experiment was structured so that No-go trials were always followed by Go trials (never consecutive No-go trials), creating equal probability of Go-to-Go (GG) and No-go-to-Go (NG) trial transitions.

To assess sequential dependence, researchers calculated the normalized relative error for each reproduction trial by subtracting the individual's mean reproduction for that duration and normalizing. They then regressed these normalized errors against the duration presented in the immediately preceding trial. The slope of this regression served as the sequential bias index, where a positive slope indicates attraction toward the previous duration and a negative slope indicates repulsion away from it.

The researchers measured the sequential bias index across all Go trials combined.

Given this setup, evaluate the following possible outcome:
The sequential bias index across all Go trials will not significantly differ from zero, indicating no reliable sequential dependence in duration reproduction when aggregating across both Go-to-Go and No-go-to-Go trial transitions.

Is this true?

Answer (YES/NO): NO